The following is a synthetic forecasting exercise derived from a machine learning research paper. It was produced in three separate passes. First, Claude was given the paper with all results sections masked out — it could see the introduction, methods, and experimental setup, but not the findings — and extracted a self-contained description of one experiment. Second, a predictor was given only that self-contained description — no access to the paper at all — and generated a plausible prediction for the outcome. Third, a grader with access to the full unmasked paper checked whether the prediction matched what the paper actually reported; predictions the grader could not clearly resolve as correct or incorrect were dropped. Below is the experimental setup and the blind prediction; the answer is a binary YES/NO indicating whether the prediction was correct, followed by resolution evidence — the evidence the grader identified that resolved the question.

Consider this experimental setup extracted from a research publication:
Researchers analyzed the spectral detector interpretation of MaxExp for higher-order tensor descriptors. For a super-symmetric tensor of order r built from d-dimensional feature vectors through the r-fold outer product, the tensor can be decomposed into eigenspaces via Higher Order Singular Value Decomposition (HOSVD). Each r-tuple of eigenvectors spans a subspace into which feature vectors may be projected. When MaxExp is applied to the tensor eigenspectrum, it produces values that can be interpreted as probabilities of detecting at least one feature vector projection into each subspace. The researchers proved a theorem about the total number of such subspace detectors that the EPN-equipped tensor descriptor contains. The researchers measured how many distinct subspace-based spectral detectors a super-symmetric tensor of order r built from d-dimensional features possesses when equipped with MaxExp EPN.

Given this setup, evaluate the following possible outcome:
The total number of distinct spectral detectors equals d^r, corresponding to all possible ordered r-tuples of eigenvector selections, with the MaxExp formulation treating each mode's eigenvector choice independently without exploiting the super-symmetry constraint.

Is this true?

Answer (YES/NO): NO